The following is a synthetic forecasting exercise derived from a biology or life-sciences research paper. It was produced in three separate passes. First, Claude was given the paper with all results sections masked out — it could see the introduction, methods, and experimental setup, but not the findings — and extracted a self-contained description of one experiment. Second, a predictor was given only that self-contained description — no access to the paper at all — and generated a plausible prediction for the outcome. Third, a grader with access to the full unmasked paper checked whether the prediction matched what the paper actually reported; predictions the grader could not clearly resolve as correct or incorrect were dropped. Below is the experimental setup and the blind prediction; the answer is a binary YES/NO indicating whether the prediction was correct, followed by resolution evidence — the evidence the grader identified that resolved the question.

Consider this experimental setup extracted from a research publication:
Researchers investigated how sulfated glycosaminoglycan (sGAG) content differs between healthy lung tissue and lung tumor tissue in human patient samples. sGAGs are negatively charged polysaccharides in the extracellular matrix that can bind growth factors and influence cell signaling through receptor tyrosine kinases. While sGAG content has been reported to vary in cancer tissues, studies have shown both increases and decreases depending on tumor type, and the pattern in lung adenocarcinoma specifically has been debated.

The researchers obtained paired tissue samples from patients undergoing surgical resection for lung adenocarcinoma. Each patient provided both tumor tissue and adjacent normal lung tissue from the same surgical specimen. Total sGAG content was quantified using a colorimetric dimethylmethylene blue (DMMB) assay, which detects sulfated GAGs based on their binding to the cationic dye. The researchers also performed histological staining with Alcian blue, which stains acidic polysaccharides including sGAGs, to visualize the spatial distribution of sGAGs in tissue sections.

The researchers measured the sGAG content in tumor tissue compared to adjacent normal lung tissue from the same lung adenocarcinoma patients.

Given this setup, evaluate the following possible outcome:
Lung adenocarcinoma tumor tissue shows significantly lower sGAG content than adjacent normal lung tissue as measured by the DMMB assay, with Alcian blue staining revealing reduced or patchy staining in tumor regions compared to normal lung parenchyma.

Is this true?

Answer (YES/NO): NO